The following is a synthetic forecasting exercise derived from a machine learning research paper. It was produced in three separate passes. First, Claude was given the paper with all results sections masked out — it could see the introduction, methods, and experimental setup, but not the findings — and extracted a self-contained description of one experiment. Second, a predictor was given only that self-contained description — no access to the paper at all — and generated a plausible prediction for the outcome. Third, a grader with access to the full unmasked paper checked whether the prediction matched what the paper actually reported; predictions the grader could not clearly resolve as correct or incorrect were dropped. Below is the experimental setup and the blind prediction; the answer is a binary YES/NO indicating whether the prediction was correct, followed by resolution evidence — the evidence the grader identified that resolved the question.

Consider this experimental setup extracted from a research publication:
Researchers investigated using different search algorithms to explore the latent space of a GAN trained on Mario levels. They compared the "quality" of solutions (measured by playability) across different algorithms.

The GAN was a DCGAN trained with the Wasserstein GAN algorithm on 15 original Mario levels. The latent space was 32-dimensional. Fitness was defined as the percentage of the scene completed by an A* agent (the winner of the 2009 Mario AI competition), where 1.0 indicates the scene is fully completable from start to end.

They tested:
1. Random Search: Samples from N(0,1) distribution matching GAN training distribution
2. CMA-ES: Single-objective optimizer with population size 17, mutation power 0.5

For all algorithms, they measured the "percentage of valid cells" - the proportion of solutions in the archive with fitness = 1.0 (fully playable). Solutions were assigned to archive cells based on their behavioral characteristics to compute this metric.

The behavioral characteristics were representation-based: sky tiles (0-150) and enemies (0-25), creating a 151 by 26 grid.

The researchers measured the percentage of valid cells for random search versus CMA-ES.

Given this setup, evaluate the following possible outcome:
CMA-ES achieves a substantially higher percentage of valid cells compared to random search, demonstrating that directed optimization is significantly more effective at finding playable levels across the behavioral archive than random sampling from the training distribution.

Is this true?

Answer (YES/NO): NO